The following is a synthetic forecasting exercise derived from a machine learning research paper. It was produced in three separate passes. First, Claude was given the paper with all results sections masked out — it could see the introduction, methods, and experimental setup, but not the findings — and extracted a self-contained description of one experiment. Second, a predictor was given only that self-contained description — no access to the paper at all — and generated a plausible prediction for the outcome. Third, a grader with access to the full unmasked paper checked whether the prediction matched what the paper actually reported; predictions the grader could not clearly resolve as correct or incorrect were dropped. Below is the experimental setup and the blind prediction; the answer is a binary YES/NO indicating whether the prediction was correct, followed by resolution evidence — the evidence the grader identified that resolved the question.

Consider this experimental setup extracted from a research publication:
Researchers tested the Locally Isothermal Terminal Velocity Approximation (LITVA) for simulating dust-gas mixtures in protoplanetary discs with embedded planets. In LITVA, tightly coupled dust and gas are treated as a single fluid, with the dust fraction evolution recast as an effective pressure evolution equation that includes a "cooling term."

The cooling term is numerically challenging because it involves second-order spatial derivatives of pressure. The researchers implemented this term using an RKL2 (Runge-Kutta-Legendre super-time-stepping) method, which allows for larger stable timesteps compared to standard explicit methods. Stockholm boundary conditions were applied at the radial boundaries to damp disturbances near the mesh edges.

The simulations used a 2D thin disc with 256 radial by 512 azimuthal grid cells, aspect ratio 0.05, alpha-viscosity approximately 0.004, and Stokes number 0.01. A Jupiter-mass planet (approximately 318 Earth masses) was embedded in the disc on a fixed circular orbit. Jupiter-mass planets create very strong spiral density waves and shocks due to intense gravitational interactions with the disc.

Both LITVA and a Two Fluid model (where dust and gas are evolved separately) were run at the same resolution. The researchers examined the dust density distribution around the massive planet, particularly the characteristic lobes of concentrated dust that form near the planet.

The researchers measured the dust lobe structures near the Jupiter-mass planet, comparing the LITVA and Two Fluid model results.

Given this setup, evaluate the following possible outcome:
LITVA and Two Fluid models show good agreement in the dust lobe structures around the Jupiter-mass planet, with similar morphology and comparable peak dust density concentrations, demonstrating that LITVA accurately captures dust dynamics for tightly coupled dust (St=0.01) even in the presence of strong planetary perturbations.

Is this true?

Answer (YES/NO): NO